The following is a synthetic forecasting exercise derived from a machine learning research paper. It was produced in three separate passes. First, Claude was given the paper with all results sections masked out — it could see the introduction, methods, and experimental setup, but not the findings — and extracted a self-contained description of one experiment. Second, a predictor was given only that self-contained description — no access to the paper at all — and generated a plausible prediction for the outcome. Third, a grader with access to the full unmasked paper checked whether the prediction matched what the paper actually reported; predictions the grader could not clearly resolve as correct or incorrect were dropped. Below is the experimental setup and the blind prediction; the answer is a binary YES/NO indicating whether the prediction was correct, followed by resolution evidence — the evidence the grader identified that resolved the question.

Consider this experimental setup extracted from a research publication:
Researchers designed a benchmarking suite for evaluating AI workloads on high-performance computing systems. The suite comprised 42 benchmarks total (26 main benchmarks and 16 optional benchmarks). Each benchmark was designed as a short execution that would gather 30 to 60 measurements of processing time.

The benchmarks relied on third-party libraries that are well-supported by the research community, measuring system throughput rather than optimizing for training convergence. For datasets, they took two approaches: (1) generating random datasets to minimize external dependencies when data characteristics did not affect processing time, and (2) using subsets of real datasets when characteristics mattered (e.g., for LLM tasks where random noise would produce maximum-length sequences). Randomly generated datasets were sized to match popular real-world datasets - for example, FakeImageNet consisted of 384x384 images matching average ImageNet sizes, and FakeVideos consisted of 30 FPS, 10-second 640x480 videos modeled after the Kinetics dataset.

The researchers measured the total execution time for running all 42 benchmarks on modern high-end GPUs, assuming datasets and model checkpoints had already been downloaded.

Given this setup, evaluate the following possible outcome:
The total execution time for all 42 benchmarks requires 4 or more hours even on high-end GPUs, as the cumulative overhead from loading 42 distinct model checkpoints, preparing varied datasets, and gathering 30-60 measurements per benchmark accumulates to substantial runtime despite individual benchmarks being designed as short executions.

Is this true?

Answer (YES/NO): NO